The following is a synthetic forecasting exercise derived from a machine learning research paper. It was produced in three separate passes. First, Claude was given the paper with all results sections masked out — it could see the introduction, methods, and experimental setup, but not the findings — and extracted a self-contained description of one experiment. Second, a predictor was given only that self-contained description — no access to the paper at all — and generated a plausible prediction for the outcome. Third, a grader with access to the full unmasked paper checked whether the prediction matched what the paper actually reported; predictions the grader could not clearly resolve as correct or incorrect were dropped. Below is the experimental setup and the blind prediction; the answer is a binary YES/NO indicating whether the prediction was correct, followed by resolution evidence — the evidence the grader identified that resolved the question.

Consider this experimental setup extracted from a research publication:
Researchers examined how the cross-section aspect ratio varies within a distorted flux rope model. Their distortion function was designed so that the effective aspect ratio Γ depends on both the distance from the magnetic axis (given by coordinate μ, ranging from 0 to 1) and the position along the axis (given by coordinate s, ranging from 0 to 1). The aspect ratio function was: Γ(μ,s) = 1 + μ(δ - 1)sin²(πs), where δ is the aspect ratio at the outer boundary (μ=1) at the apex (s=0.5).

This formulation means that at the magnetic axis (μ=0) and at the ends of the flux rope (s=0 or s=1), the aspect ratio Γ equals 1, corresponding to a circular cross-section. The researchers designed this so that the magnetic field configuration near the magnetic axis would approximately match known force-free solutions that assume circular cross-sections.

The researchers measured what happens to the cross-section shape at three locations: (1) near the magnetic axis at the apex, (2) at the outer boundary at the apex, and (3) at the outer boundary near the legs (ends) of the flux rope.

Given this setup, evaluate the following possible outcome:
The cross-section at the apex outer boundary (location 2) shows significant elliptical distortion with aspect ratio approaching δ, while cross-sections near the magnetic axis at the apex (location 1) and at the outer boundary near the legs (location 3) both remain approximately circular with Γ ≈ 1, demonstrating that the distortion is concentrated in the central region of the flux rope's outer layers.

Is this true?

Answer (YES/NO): YES